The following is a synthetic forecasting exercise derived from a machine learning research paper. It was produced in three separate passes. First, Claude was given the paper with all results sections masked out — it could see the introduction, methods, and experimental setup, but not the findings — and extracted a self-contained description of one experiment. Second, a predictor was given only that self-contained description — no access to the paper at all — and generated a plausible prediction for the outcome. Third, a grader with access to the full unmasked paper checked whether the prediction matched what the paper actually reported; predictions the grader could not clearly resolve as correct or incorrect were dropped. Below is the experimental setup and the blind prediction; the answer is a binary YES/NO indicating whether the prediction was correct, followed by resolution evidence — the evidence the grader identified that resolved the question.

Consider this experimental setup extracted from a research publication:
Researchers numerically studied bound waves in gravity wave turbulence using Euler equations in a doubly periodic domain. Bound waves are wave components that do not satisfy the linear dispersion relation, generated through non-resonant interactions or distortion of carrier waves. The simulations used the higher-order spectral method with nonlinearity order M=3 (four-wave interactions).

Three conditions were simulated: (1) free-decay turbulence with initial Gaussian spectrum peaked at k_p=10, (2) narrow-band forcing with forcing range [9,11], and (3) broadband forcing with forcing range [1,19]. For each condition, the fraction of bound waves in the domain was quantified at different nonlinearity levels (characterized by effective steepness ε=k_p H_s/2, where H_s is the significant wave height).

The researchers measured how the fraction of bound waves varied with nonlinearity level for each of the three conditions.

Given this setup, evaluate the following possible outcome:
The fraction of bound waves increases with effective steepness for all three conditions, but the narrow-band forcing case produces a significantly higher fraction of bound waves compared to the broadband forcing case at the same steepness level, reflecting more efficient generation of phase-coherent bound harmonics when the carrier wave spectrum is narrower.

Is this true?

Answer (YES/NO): NO